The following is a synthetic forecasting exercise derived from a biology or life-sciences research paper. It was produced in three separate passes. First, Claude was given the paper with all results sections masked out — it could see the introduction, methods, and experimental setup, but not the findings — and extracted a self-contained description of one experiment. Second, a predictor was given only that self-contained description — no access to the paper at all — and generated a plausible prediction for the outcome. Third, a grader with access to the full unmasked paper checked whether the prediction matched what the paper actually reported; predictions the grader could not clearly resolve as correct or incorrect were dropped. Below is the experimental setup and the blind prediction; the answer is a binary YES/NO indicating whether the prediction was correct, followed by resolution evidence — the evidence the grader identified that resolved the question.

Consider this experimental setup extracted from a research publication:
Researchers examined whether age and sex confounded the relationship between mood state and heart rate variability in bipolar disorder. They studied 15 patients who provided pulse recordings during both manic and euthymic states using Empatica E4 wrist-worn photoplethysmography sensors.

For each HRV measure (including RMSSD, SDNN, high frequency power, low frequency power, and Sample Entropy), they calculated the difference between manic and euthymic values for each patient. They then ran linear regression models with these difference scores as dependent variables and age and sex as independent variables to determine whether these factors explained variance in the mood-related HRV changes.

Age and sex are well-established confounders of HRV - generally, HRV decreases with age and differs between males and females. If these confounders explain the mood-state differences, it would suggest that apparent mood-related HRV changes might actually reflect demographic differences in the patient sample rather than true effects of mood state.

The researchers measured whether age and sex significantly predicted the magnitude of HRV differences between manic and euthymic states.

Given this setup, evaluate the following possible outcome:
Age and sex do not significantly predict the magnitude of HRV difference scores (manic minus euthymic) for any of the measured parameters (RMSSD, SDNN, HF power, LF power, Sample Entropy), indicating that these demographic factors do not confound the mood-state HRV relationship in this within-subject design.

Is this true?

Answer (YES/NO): NO